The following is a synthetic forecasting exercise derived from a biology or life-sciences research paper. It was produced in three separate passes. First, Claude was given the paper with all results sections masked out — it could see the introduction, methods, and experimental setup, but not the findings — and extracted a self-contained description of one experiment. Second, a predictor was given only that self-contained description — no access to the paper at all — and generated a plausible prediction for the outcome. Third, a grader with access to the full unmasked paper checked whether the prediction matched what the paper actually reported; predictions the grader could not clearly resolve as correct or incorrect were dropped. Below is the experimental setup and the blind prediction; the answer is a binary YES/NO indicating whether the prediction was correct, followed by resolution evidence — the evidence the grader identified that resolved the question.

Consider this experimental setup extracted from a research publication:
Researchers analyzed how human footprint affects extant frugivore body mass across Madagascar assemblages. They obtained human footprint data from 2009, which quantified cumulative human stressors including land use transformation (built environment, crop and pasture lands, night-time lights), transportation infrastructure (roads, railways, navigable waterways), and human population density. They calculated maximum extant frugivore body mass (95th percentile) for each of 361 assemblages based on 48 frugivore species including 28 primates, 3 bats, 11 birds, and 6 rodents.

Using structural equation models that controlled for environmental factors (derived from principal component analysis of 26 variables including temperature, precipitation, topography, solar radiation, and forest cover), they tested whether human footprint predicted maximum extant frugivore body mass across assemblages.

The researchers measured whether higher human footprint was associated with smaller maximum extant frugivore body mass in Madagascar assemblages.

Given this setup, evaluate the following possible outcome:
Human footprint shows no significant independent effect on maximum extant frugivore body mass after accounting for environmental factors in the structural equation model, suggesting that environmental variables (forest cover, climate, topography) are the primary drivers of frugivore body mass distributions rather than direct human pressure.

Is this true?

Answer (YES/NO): NO